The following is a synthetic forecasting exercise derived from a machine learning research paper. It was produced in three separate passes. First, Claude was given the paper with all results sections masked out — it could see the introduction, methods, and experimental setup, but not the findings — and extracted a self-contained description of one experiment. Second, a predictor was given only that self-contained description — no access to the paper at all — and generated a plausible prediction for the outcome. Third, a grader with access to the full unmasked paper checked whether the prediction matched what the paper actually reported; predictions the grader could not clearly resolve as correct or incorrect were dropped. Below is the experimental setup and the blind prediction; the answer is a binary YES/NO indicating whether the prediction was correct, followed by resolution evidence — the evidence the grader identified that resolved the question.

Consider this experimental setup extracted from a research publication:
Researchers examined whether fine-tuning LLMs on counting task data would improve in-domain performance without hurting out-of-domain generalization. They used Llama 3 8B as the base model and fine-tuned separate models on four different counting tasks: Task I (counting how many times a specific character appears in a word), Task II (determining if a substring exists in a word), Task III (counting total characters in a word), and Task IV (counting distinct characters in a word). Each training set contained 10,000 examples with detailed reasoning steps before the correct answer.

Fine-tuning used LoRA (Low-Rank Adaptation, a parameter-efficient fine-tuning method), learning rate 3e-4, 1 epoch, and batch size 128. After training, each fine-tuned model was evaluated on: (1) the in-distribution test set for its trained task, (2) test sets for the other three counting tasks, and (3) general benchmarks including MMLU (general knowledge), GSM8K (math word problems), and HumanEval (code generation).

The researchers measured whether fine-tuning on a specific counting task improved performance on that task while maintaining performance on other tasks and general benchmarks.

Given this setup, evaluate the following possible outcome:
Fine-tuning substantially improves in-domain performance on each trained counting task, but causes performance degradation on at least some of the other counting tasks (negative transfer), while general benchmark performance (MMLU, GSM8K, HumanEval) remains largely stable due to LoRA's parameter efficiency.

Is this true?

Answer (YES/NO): NO